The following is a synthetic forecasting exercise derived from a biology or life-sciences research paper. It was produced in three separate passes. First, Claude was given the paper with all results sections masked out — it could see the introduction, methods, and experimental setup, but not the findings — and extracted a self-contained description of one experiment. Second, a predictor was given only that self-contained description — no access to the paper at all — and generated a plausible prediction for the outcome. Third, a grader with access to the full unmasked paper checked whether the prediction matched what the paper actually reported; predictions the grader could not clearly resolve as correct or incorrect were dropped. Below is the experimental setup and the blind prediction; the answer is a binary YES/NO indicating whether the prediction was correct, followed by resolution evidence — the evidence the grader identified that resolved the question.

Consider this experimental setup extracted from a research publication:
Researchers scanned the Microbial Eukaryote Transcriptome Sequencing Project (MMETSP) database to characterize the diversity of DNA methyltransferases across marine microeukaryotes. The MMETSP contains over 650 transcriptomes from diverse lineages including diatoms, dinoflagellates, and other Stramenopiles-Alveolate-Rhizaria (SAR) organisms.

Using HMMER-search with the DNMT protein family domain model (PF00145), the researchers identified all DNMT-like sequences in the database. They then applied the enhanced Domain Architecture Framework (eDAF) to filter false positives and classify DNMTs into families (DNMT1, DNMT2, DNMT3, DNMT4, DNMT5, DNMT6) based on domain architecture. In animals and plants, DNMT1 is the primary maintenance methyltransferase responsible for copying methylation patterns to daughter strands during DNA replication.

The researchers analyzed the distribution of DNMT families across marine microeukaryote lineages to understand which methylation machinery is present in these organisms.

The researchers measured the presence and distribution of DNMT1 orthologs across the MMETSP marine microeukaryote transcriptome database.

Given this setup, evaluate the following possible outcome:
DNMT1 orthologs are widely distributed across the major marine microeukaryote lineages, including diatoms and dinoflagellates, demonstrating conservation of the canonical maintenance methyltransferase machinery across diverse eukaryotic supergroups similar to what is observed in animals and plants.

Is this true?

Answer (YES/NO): NO